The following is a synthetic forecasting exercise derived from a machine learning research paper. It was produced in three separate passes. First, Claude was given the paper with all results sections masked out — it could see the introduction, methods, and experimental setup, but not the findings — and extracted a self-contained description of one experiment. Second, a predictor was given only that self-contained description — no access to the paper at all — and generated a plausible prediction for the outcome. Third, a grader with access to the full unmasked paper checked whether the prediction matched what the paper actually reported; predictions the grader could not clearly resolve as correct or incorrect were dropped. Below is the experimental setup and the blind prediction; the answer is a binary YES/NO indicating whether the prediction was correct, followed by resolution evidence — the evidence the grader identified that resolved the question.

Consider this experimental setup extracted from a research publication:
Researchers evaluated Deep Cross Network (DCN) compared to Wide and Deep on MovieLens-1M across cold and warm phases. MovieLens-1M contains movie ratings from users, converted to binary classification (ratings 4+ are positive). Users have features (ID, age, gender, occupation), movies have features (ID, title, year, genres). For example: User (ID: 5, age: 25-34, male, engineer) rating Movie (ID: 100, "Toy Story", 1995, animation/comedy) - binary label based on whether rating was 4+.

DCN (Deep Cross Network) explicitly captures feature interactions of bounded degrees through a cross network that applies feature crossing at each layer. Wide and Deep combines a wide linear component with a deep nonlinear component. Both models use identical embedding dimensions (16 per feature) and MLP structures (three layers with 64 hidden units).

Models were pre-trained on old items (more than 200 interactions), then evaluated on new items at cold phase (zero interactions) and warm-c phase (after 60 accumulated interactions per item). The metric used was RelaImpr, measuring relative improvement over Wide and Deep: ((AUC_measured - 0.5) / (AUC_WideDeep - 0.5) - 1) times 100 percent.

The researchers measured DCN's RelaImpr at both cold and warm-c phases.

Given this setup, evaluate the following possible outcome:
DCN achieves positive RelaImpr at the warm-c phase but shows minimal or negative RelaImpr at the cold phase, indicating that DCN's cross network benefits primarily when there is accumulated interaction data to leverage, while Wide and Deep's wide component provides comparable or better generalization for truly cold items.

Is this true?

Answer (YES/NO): NO